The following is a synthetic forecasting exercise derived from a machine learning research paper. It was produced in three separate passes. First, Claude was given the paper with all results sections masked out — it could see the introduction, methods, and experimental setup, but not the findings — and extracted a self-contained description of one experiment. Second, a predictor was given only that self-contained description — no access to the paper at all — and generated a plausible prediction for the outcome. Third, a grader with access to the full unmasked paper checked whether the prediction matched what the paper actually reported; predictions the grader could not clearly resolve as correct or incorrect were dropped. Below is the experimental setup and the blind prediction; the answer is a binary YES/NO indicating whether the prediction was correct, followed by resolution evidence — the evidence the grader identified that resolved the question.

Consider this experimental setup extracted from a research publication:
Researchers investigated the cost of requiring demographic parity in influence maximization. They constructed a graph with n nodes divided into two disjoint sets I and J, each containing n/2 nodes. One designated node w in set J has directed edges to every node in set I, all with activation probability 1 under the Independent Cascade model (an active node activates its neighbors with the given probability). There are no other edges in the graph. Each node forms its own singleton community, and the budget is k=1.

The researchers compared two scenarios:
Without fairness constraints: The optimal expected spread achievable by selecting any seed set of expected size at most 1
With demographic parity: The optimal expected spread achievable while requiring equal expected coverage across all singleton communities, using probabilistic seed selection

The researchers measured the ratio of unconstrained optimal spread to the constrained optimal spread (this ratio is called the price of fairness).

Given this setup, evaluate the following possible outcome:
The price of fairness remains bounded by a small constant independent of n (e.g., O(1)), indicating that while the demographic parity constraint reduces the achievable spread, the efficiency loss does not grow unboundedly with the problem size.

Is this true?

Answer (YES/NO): NO